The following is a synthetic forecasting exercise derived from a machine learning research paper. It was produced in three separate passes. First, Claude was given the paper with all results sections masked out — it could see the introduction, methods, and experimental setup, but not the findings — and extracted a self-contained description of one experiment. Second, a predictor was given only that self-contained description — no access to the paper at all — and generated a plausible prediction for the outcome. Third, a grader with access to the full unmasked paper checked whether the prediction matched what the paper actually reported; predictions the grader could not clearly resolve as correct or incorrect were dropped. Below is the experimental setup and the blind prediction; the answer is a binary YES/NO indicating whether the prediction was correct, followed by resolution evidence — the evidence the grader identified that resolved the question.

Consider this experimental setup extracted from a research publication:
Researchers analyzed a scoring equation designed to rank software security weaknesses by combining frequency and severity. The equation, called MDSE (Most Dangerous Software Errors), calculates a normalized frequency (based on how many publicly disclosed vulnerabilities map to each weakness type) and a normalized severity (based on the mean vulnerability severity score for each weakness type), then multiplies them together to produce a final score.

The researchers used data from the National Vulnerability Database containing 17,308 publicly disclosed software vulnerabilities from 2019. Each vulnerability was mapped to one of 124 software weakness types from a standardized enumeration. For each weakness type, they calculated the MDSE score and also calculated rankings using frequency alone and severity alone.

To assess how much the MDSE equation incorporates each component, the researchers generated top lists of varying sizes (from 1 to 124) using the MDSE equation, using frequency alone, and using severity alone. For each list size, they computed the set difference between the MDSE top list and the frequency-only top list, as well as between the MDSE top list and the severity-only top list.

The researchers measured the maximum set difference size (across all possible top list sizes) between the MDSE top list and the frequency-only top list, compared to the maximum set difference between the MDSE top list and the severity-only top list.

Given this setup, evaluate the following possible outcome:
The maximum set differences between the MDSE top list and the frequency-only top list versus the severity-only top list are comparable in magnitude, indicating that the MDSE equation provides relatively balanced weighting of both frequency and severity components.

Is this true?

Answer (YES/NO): NO